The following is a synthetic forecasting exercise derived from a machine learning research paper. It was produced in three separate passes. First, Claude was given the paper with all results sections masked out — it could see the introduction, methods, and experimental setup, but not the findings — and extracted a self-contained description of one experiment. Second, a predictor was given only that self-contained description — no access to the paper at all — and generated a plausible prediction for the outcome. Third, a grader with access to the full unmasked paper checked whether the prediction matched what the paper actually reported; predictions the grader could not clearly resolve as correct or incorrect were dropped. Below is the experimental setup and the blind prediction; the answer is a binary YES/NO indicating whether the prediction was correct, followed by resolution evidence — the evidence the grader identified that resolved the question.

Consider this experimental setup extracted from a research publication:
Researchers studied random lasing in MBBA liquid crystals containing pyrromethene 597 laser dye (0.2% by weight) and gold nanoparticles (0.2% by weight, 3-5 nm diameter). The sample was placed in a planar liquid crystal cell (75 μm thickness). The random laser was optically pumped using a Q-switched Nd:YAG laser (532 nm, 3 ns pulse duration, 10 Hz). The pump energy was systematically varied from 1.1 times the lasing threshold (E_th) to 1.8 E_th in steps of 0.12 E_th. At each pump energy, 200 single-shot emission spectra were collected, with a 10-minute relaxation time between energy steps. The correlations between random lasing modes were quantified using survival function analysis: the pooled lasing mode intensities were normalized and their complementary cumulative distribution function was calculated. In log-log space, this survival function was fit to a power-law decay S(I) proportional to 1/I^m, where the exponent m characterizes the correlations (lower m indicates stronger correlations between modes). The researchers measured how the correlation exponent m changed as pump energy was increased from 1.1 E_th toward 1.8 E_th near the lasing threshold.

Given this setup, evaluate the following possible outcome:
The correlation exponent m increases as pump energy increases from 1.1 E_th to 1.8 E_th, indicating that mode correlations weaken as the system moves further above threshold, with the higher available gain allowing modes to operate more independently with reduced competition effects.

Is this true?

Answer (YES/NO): NO